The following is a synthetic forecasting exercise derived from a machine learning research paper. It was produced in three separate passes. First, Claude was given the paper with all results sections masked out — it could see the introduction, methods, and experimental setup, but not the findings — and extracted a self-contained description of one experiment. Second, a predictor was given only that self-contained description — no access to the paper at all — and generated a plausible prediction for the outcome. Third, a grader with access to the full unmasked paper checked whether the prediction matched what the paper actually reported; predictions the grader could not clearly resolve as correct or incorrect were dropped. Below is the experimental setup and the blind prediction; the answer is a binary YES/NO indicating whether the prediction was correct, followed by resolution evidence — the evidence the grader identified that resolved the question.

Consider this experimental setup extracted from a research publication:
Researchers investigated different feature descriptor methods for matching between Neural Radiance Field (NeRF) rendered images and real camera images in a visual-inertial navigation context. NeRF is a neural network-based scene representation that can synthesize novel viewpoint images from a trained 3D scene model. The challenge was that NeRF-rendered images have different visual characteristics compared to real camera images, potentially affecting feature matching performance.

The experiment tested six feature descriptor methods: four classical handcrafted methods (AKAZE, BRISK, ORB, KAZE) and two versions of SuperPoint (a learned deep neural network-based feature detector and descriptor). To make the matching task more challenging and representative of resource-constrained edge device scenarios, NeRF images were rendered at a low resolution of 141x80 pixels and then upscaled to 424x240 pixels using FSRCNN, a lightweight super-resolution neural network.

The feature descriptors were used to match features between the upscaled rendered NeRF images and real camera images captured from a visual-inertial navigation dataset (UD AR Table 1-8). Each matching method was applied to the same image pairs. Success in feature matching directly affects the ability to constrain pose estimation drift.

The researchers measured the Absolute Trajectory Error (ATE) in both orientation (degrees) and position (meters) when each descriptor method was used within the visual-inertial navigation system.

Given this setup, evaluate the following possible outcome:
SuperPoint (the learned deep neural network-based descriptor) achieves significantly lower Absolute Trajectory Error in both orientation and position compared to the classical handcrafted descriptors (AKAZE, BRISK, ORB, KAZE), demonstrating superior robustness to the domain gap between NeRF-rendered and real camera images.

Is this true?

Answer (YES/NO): YES